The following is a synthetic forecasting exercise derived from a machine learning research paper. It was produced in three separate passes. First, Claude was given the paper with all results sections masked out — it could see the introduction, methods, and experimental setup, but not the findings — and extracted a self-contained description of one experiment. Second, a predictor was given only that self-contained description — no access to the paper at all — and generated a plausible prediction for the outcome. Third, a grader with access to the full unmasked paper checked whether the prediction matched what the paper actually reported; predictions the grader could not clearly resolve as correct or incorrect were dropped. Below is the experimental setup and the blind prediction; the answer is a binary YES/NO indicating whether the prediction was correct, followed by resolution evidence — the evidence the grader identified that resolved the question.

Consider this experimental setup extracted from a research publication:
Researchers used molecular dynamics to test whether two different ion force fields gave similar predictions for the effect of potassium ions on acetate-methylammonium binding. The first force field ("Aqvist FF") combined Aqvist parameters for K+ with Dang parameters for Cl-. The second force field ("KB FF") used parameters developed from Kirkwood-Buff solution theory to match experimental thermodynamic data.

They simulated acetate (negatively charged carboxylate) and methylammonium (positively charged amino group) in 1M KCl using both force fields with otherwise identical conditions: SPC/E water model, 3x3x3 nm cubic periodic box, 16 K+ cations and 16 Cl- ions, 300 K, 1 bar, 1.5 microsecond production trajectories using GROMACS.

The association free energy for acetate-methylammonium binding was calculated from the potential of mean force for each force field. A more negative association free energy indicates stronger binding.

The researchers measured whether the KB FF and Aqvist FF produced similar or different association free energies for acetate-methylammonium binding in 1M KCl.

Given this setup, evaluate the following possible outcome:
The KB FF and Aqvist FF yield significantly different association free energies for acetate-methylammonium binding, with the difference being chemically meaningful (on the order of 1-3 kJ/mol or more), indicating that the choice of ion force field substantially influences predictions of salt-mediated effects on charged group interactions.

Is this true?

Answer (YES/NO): NO